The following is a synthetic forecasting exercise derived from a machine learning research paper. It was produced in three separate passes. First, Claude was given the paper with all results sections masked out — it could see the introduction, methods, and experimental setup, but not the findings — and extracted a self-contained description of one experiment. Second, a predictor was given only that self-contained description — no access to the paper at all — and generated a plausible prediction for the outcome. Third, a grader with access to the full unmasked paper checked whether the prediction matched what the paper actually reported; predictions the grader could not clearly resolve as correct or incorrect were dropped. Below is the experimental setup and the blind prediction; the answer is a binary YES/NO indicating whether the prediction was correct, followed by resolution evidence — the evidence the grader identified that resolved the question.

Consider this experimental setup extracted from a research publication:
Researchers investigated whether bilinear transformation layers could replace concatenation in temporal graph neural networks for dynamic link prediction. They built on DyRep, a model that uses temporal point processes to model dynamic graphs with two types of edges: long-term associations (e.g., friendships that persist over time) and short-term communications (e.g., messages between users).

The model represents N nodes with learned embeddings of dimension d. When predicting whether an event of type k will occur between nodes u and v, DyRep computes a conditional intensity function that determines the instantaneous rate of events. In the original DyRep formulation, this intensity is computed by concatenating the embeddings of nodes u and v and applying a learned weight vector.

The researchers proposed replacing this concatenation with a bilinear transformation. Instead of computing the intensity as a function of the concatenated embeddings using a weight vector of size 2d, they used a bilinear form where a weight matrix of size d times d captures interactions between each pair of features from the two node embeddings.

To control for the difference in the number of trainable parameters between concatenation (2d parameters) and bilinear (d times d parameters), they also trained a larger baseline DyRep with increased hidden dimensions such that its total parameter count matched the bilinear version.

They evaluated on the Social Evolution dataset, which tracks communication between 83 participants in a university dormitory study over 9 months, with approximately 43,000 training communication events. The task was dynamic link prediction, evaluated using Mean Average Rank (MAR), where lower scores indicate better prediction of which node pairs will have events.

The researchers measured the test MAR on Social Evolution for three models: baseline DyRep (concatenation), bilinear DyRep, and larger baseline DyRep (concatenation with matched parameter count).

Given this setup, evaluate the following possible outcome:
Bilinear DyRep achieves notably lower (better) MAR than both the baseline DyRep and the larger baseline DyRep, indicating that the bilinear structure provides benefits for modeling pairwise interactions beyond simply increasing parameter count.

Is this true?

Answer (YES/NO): YES